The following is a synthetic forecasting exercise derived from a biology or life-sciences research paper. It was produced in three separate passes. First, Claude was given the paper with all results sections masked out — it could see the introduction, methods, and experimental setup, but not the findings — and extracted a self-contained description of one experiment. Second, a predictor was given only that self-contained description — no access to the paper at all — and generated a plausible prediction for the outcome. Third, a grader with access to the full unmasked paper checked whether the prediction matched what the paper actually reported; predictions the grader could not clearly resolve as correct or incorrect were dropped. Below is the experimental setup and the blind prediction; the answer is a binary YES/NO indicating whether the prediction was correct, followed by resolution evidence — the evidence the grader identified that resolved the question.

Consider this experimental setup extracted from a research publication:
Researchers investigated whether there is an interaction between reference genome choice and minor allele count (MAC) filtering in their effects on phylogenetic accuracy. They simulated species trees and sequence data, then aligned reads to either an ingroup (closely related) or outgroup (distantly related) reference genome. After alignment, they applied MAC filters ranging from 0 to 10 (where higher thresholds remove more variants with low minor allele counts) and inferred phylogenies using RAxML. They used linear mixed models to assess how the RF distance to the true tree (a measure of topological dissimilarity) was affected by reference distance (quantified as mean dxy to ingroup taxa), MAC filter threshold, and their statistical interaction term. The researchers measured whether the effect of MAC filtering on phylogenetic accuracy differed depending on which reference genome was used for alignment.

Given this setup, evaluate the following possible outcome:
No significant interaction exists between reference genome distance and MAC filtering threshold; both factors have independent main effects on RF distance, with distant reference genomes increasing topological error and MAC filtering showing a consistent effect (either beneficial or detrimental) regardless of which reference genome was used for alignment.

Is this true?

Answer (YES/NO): NO